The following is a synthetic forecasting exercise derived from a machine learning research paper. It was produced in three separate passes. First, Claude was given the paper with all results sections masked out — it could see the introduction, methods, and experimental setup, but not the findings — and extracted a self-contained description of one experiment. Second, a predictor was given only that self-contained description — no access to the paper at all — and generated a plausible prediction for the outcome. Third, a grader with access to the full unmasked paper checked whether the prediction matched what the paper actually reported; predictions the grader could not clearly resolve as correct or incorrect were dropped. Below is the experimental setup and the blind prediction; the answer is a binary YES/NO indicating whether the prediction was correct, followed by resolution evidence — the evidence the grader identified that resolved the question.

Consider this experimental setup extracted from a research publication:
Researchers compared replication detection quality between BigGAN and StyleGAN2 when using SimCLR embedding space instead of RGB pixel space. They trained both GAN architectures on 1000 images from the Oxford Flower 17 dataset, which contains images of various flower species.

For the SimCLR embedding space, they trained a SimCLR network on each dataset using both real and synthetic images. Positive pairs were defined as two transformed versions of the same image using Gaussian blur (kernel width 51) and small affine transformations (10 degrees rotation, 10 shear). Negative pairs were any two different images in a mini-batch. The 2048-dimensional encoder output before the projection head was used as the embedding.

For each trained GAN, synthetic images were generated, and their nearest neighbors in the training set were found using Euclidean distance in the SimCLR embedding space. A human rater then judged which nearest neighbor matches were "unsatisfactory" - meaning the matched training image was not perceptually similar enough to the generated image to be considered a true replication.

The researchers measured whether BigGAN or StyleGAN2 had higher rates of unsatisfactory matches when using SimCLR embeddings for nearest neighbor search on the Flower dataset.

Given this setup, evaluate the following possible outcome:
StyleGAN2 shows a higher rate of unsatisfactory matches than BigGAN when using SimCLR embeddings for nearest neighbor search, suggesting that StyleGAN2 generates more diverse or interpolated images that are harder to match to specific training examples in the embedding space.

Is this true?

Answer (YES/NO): YES